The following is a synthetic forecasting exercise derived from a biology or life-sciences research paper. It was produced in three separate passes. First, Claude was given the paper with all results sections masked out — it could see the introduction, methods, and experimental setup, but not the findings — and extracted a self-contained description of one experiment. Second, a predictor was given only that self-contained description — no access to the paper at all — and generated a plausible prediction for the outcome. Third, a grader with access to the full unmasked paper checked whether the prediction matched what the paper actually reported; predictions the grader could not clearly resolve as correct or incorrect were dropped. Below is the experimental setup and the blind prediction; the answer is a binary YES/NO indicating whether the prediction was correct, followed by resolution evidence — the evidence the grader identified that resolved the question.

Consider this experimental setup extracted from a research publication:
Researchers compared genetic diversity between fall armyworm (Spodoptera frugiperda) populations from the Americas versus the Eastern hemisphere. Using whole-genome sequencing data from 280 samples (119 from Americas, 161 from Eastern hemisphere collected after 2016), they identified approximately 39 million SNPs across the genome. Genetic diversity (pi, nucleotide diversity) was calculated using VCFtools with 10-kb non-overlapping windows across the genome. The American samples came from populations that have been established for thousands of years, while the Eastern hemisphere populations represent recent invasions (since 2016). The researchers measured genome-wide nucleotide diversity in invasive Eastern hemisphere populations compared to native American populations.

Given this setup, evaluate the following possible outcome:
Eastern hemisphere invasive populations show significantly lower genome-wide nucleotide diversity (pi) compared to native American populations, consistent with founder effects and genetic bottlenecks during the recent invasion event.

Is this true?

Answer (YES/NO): NO